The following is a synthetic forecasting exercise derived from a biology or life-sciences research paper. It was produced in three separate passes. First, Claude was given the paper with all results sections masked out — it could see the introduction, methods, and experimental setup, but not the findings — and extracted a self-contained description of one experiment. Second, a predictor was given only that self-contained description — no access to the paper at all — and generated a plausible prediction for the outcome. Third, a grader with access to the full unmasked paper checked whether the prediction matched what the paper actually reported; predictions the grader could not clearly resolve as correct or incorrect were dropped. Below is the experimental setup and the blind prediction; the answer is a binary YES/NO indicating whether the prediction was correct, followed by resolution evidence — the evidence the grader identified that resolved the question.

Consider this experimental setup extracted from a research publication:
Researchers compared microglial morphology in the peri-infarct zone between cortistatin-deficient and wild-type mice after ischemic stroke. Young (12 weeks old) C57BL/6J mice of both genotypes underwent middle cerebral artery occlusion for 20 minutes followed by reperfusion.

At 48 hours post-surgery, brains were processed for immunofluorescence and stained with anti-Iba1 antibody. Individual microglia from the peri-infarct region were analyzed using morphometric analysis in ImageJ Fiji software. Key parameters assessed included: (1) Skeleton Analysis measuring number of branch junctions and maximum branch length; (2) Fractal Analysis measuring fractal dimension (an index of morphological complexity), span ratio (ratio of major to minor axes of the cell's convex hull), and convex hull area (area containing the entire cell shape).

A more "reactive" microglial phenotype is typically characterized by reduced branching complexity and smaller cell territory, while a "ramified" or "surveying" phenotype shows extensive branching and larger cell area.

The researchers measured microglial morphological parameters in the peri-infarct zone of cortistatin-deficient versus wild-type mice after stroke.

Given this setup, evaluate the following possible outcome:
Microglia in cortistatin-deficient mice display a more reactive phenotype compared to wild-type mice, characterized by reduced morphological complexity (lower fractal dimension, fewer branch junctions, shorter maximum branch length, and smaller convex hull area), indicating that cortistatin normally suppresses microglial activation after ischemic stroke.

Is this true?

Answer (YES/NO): YES